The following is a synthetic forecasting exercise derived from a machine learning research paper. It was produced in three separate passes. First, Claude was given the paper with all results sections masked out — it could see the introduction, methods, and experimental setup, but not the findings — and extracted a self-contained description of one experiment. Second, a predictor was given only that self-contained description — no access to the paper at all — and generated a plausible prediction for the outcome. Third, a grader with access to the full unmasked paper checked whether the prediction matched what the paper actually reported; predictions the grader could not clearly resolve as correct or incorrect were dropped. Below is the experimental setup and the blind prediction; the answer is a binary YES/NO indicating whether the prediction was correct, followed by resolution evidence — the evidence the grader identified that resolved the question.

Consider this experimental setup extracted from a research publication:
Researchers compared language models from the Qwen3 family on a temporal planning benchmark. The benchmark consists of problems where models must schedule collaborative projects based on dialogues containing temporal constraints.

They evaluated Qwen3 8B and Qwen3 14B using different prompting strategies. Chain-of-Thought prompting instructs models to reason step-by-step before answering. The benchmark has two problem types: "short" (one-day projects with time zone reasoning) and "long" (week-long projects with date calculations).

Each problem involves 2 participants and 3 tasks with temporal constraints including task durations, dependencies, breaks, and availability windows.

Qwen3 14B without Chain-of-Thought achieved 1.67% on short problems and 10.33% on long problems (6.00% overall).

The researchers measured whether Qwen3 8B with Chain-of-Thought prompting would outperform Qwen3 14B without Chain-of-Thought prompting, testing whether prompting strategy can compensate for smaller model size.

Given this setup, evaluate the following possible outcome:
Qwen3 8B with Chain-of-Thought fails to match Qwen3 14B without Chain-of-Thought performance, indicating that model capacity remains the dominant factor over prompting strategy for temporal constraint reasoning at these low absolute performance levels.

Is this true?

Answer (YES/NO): NO